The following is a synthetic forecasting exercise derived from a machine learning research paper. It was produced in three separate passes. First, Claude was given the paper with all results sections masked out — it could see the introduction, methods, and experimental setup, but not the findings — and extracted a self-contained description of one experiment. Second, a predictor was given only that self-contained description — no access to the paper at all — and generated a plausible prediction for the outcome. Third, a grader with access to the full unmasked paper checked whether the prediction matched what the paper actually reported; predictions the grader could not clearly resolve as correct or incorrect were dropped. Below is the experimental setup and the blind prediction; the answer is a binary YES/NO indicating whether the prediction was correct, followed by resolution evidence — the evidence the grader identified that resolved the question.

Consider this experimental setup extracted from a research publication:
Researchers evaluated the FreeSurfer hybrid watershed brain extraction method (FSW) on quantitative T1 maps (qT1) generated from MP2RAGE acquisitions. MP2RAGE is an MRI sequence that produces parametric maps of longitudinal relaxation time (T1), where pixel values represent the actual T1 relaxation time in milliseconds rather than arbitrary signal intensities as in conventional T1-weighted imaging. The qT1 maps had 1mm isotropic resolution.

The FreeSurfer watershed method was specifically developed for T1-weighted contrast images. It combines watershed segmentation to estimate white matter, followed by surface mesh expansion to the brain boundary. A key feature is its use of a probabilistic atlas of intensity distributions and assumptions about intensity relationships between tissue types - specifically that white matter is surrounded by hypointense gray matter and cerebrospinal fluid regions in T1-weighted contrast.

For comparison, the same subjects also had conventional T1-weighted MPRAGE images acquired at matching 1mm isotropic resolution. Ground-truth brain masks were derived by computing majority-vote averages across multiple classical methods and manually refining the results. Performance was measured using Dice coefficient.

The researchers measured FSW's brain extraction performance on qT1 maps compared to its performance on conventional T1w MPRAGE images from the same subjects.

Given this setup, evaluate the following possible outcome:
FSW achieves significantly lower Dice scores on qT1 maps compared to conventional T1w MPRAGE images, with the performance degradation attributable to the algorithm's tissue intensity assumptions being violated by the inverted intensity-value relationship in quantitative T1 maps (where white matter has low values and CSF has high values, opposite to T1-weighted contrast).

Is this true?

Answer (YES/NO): YES